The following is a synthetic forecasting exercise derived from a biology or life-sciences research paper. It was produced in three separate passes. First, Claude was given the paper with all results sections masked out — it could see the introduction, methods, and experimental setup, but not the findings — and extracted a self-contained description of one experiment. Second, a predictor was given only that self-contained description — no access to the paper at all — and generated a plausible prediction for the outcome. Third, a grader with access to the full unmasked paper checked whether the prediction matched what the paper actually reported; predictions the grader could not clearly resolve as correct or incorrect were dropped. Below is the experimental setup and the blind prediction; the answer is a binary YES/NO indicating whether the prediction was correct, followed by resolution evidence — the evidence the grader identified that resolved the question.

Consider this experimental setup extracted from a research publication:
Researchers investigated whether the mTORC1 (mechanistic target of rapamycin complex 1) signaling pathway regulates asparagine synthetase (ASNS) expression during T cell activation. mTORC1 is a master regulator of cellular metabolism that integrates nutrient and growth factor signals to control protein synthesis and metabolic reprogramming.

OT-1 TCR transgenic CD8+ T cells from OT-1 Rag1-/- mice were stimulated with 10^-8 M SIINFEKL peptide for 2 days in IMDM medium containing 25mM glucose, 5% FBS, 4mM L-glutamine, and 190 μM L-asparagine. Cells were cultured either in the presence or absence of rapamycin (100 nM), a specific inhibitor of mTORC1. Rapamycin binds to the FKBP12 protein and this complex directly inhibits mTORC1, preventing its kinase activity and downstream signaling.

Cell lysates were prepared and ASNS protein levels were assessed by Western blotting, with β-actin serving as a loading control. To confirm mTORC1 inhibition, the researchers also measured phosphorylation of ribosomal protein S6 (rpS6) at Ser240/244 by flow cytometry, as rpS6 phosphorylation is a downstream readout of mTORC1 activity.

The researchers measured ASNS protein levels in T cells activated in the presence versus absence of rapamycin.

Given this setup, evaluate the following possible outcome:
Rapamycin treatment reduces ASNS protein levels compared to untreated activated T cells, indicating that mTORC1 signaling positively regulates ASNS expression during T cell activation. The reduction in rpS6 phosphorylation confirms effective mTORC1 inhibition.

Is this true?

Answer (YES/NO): YES